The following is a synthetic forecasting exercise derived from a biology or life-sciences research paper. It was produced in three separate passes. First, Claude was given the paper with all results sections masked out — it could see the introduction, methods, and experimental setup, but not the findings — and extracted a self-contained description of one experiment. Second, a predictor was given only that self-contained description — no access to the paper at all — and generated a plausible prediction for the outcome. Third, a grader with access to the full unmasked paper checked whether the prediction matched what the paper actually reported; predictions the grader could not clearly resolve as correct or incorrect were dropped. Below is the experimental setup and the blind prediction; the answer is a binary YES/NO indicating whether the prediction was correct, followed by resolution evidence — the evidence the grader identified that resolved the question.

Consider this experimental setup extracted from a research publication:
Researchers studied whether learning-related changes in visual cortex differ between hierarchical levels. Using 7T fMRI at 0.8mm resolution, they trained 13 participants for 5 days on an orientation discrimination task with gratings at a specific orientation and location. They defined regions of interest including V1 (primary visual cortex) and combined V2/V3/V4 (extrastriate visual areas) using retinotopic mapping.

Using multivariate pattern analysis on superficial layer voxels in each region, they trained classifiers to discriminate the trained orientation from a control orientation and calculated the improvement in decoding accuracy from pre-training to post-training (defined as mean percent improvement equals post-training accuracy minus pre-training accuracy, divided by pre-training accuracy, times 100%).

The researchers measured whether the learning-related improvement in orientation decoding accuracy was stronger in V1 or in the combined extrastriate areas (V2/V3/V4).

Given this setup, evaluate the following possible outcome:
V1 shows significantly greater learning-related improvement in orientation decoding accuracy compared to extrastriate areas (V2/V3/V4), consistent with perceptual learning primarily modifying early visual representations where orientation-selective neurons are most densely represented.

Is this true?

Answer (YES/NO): NO